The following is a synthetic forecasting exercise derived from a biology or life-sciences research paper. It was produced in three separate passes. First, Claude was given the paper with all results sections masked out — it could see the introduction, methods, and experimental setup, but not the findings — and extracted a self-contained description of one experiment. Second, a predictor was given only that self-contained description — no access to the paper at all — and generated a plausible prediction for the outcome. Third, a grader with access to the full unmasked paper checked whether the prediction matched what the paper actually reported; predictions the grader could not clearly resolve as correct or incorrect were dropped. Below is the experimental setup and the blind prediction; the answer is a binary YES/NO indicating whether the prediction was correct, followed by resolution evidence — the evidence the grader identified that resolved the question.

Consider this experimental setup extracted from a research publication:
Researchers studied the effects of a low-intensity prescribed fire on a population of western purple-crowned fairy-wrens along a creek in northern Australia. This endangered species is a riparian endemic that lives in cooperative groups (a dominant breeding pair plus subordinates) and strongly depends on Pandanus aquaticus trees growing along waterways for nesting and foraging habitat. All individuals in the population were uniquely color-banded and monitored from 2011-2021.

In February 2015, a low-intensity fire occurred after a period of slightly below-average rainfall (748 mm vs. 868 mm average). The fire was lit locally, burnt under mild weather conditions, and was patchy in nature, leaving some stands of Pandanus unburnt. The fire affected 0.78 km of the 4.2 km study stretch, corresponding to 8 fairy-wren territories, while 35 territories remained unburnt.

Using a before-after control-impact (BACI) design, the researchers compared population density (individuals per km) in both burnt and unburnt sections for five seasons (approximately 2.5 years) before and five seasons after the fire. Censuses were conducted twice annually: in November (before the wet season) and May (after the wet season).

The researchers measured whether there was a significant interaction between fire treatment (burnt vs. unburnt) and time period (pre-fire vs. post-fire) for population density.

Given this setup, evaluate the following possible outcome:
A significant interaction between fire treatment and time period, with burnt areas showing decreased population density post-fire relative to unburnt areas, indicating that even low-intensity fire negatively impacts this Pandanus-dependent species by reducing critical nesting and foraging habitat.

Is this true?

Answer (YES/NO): YES